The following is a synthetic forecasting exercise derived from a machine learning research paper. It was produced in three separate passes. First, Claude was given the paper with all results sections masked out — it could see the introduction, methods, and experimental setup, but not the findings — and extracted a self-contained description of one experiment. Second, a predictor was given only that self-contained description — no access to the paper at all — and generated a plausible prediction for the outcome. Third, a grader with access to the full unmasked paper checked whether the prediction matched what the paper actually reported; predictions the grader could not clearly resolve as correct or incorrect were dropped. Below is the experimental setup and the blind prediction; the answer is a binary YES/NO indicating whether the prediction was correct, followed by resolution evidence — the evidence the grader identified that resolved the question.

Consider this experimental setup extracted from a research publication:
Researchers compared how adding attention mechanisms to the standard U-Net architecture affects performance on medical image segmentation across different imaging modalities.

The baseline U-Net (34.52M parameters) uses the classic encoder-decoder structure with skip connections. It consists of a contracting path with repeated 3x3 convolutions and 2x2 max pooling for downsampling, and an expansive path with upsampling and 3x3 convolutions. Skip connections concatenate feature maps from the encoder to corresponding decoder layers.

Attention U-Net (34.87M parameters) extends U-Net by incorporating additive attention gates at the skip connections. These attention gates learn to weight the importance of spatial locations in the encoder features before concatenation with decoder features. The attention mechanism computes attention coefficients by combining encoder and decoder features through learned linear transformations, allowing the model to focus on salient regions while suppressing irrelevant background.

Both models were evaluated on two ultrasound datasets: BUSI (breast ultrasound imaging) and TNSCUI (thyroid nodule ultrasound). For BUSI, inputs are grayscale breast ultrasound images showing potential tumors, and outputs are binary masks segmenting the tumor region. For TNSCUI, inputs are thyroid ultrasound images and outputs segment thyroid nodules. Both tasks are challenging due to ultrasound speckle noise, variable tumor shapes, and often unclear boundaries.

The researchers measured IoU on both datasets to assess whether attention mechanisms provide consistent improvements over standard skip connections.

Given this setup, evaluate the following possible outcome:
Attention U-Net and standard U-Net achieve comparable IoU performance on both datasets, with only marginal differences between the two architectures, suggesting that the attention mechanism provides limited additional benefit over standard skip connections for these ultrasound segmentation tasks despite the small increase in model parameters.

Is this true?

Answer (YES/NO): YES